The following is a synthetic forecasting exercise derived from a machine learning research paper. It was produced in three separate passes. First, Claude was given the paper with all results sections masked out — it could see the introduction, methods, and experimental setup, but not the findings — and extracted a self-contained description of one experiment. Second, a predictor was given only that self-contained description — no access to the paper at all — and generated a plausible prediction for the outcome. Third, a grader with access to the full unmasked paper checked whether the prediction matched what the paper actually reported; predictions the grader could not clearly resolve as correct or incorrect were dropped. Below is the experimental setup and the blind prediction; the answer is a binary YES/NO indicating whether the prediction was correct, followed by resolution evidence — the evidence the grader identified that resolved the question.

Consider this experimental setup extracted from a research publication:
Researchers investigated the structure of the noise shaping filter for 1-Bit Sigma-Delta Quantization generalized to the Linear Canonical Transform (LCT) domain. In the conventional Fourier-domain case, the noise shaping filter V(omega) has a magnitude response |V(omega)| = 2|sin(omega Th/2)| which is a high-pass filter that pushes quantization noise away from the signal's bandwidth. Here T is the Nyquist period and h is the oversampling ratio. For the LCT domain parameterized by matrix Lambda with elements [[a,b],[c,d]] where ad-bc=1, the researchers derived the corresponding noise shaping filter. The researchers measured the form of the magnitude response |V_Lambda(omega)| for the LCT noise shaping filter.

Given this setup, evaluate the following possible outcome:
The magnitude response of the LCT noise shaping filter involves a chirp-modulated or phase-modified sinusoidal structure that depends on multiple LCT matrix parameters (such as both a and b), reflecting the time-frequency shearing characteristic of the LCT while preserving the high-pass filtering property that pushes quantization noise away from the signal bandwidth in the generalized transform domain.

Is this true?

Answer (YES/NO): NO